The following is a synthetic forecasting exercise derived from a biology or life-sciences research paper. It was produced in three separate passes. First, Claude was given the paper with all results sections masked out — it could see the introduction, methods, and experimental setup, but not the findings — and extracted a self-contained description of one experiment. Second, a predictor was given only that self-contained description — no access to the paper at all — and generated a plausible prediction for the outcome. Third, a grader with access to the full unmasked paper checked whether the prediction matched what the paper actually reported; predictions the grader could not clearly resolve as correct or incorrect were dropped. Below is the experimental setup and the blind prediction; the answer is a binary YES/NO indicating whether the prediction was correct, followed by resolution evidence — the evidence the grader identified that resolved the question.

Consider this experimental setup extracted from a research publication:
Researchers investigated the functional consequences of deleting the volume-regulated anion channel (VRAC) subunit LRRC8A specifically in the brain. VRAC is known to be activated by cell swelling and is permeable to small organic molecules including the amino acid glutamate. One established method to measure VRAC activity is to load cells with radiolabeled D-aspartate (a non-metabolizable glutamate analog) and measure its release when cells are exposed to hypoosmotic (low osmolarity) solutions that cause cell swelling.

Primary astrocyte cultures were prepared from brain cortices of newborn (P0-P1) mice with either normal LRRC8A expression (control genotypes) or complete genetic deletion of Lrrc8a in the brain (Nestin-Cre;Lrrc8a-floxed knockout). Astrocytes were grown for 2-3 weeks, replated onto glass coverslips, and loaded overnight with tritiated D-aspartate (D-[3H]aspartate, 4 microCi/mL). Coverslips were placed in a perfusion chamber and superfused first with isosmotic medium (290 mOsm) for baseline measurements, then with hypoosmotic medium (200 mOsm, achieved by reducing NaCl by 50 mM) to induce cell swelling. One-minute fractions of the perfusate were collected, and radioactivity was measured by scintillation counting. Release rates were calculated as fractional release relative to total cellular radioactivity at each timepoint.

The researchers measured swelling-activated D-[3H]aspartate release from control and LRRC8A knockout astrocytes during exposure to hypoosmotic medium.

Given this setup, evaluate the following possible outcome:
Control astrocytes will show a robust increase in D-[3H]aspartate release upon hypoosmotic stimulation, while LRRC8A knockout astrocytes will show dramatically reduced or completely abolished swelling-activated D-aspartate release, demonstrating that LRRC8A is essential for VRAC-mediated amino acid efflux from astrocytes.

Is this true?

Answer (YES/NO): YES